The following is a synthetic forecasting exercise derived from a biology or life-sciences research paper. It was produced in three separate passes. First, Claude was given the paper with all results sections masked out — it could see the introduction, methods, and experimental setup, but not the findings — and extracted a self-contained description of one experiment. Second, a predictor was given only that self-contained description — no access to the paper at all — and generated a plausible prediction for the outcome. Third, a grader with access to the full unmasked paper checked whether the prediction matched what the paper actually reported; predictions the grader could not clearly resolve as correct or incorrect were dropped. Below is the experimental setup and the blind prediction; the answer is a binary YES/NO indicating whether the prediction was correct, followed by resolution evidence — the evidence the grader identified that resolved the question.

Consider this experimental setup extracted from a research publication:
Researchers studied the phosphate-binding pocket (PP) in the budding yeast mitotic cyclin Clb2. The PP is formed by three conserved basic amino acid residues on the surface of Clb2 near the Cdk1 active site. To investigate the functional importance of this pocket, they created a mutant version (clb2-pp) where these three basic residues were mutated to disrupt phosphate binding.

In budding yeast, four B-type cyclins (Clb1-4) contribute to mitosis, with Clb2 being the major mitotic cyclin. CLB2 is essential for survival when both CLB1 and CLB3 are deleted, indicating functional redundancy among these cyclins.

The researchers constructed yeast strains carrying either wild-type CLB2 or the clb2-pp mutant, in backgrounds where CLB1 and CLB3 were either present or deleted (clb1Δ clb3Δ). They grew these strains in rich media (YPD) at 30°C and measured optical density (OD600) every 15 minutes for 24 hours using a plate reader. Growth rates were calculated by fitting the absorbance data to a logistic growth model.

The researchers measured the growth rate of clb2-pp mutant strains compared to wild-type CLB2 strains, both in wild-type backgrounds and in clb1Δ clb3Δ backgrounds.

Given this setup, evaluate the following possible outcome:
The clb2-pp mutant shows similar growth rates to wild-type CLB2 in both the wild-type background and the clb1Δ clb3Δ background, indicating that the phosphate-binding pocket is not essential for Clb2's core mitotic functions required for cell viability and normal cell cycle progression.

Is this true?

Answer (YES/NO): NO